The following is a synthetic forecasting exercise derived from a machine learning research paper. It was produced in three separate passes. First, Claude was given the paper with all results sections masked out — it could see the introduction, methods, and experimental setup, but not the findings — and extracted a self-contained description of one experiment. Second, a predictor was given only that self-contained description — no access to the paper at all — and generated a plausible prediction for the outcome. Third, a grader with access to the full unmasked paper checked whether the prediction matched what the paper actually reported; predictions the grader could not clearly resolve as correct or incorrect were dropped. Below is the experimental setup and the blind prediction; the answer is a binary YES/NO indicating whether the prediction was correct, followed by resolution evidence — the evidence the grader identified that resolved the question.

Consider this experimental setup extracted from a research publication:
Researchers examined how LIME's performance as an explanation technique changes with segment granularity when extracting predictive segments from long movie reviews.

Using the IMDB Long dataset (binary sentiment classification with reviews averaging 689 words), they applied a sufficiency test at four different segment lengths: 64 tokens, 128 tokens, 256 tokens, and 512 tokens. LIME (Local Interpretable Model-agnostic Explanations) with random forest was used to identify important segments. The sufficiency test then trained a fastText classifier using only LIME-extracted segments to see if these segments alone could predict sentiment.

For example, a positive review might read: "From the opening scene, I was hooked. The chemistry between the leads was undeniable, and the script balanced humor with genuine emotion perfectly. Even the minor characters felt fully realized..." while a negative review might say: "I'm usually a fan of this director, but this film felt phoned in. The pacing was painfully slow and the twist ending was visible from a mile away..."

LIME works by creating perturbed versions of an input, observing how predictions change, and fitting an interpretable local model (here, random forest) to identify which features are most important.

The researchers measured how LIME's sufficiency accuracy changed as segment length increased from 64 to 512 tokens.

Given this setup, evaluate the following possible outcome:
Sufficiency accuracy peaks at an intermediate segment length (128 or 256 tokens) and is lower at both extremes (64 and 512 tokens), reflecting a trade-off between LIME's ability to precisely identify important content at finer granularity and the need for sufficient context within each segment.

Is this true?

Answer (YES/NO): NO